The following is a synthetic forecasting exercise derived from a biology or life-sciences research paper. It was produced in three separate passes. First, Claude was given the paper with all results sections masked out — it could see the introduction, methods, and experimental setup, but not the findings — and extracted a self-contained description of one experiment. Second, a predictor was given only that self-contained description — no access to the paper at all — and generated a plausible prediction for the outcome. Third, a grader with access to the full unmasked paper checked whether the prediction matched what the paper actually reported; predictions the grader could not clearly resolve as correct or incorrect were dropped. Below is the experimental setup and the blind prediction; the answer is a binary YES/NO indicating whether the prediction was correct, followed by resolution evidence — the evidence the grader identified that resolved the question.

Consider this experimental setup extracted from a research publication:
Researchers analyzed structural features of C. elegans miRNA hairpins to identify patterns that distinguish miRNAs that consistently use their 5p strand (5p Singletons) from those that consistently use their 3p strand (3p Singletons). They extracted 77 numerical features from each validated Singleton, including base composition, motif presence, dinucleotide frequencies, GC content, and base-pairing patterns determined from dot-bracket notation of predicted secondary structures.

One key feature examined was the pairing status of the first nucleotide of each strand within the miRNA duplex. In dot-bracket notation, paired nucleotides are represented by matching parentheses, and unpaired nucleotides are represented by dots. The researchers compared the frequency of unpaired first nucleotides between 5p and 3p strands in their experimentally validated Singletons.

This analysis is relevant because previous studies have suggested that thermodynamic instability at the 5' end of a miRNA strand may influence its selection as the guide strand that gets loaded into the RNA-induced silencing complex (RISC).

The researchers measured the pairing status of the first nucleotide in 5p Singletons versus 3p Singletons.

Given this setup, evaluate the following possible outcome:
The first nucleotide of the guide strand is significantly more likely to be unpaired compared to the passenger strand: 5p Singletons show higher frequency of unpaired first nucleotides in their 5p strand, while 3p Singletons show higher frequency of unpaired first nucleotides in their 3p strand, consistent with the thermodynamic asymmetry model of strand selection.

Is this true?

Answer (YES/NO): NO